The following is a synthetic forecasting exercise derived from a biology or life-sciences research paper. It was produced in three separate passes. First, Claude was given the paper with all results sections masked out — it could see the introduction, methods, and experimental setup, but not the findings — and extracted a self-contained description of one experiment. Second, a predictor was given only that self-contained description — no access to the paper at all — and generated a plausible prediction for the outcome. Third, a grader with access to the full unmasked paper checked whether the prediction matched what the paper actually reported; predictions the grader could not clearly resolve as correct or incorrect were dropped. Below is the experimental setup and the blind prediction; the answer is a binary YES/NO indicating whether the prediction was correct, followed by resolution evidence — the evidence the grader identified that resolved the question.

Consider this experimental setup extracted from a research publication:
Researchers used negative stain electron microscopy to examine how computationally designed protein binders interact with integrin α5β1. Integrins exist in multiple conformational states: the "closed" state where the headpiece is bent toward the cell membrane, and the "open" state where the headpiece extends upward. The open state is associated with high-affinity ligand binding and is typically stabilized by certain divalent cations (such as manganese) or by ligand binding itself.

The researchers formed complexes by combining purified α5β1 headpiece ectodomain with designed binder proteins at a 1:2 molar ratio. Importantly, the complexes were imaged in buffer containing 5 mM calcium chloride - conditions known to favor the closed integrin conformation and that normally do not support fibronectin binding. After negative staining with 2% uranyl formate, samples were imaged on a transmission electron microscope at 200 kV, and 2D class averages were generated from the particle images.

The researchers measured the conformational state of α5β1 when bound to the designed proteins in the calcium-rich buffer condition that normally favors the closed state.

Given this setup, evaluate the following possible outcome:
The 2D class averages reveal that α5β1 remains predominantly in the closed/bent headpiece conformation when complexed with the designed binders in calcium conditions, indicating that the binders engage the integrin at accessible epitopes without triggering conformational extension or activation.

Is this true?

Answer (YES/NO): NO